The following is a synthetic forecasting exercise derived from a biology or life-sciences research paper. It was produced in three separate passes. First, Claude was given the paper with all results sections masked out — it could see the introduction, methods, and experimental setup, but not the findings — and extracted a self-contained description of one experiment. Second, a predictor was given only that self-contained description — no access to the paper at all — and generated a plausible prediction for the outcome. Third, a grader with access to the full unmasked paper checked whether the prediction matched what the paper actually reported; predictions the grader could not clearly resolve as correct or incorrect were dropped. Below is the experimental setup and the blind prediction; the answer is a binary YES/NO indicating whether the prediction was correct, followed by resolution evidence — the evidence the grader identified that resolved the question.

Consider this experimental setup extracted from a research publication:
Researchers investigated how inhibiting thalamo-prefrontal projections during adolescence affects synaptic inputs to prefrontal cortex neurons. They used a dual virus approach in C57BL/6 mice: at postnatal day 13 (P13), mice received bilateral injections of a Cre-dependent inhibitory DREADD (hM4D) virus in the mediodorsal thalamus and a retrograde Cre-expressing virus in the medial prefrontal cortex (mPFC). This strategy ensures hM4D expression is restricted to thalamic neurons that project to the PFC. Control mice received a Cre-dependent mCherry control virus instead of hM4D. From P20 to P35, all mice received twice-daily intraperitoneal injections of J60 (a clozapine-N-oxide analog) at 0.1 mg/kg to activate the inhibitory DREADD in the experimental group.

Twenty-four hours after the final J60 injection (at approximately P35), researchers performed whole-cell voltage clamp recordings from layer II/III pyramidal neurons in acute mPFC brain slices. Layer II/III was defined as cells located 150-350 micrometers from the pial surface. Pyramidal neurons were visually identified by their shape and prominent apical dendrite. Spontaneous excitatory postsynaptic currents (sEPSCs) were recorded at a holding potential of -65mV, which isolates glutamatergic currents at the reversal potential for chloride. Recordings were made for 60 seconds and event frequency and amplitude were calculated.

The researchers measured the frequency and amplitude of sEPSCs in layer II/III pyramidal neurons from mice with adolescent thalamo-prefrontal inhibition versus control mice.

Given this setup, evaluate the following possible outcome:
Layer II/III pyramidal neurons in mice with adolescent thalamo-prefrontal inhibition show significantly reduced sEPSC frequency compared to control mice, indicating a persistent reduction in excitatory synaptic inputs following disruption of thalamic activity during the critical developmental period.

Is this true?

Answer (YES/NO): YES